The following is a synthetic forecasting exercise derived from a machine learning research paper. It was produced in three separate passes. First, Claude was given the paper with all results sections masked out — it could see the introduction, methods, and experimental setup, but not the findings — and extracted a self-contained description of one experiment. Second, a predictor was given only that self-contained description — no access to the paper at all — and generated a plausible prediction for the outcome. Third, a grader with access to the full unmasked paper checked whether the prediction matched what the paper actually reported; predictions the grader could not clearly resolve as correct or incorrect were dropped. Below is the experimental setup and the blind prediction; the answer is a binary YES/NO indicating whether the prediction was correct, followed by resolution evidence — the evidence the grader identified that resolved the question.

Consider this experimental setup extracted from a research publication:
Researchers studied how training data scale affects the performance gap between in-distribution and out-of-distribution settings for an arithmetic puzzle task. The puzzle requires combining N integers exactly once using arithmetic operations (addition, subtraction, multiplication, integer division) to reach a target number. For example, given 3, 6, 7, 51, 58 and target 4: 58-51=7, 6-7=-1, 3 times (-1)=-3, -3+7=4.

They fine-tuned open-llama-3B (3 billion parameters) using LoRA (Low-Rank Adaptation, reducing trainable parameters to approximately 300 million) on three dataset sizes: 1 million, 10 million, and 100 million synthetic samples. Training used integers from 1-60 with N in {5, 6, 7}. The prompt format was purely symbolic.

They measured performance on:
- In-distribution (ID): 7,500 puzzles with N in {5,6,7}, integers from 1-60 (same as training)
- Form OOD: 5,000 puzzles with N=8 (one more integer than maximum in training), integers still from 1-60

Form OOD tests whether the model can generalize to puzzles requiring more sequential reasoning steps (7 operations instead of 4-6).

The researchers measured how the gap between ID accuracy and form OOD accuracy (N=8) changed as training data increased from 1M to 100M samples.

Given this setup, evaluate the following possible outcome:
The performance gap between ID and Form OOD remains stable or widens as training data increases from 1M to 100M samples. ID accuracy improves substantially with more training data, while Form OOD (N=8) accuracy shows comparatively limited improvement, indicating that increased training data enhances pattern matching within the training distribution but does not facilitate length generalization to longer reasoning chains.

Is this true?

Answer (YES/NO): NO